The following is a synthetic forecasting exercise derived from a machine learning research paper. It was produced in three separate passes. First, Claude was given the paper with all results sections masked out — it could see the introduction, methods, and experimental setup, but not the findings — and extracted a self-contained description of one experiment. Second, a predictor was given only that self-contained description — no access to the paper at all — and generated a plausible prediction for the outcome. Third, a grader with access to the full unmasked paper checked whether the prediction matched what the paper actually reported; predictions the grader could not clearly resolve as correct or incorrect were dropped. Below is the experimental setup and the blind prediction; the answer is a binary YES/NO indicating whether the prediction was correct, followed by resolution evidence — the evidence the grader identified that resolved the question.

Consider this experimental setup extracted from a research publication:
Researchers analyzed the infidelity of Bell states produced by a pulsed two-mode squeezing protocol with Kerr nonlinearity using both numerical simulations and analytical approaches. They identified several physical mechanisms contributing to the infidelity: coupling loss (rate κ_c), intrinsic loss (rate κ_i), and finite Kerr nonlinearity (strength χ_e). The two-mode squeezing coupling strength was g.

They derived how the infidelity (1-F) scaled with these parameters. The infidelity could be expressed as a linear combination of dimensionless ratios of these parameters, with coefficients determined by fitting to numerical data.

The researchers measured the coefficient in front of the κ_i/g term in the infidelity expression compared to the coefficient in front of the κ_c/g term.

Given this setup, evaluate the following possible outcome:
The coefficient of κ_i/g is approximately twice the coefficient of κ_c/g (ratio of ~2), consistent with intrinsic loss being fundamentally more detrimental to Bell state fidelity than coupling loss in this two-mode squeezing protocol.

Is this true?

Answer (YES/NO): NO